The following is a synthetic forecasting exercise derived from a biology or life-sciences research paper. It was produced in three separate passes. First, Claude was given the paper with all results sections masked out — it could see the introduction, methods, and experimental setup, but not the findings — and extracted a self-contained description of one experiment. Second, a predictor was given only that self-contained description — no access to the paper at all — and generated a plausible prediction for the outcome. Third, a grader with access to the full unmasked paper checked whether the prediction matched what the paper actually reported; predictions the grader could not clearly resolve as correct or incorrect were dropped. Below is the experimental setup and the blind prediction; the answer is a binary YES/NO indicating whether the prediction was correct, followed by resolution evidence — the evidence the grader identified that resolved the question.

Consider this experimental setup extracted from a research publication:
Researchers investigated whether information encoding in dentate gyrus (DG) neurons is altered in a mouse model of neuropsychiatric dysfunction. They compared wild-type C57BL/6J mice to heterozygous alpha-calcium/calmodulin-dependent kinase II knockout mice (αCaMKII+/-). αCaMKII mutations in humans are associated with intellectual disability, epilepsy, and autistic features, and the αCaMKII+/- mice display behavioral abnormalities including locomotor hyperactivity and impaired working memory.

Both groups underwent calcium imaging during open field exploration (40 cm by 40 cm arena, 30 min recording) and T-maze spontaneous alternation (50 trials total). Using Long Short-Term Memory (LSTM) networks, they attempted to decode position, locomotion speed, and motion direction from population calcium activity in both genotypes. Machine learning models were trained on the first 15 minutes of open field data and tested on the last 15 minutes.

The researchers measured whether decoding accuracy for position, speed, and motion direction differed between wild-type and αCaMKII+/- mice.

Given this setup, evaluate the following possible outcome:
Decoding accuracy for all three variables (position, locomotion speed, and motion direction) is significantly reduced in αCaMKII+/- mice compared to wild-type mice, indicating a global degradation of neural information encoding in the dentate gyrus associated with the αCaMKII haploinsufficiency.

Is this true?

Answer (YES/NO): NO